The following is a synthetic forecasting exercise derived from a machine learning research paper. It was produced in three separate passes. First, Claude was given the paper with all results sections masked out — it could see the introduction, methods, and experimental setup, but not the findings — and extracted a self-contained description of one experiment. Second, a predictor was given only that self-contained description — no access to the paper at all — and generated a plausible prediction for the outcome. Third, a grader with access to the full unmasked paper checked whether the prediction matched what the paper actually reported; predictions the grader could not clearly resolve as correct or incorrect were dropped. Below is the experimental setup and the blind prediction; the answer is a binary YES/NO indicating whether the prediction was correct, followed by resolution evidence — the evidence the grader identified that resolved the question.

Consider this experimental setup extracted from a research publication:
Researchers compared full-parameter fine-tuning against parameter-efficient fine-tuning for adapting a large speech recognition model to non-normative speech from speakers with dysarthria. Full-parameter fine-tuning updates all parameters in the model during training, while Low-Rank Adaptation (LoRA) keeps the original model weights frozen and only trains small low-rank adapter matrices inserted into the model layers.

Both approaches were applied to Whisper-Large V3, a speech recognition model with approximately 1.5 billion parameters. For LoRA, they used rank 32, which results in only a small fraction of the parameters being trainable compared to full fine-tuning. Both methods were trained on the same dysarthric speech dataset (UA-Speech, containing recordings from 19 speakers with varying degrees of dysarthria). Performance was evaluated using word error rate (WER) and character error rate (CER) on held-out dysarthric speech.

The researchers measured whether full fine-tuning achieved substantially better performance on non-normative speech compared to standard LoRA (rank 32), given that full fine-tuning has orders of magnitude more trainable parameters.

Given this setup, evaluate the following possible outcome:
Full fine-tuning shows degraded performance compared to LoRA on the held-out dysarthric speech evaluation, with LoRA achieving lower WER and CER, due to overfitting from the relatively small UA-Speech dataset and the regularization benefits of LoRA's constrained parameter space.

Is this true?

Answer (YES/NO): NO